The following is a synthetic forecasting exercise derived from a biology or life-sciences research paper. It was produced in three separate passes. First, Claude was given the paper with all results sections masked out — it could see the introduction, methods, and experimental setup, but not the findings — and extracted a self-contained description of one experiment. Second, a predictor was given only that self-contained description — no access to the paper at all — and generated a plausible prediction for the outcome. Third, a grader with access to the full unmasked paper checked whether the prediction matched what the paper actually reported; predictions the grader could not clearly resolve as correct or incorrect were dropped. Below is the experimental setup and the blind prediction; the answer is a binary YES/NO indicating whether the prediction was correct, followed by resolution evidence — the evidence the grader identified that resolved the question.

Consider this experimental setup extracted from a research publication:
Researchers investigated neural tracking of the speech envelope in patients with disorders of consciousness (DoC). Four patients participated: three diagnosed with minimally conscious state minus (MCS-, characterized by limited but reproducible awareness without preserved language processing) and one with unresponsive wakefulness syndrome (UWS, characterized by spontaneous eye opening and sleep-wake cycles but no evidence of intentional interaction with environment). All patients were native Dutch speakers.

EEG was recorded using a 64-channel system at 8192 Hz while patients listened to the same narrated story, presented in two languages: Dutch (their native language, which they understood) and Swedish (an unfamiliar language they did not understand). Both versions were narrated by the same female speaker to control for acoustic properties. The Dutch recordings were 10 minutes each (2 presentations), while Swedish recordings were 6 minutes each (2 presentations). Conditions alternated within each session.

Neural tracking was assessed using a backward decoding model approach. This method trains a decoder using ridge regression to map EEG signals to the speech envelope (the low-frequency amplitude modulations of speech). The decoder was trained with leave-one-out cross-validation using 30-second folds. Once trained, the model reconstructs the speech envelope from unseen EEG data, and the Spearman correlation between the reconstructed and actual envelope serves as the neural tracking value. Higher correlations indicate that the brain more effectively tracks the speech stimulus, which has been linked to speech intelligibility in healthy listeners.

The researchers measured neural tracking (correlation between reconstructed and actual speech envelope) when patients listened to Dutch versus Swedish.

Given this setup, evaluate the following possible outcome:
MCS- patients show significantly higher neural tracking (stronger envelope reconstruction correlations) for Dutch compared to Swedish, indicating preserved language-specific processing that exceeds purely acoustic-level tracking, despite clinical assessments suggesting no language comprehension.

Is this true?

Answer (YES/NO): NO